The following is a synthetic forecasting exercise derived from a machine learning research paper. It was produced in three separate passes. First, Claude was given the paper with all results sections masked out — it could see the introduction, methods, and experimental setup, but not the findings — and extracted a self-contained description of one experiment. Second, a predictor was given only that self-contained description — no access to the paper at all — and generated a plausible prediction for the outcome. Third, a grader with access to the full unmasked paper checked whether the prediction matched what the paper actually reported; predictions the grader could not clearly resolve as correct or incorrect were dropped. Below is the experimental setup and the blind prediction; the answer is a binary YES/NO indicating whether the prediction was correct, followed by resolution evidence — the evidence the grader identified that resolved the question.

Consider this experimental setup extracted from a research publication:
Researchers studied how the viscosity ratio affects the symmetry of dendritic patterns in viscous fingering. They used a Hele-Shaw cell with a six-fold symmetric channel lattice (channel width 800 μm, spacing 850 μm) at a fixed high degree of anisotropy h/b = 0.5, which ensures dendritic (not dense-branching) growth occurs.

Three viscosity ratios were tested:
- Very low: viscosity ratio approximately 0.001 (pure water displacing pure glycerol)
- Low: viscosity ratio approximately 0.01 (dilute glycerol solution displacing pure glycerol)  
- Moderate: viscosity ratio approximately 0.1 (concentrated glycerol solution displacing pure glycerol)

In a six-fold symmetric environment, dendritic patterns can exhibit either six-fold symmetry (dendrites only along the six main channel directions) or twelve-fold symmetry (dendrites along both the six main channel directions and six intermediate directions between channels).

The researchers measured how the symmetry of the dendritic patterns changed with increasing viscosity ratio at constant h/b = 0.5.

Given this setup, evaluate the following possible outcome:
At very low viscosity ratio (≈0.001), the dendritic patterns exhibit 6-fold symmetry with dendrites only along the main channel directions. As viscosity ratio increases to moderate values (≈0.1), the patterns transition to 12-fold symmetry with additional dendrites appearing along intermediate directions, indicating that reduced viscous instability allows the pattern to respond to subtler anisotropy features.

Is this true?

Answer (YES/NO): YES